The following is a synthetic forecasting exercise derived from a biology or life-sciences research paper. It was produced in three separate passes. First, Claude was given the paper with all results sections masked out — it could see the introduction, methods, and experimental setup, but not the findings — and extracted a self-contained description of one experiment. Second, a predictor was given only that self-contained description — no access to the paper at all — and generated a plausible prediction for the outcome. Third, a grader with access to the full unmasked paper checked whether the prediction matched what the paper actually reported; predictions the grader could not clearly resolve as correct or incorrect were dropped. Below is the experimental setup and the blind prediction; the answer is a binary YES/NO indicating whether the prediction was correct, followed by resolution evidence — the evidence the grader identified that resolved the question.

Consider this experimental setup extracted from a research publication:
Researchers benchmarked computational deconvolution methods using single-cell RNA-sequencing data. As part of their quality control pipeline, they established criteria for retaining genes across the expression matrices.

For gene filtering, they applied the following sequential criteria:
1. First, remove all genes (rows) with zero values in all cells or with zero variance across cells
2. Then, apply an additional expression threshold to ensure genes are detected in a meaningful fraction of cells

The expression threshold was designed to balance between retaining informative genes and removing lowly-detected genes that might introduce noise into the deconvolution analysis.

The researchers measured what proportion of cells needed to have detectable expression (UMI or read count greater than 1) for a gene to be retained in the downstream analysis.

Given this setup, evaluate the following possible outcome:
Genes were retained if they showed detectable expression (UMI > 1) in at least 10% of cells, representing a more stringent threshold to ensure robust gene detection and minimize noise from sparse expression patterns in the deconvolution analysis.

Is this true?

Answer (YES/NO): NO